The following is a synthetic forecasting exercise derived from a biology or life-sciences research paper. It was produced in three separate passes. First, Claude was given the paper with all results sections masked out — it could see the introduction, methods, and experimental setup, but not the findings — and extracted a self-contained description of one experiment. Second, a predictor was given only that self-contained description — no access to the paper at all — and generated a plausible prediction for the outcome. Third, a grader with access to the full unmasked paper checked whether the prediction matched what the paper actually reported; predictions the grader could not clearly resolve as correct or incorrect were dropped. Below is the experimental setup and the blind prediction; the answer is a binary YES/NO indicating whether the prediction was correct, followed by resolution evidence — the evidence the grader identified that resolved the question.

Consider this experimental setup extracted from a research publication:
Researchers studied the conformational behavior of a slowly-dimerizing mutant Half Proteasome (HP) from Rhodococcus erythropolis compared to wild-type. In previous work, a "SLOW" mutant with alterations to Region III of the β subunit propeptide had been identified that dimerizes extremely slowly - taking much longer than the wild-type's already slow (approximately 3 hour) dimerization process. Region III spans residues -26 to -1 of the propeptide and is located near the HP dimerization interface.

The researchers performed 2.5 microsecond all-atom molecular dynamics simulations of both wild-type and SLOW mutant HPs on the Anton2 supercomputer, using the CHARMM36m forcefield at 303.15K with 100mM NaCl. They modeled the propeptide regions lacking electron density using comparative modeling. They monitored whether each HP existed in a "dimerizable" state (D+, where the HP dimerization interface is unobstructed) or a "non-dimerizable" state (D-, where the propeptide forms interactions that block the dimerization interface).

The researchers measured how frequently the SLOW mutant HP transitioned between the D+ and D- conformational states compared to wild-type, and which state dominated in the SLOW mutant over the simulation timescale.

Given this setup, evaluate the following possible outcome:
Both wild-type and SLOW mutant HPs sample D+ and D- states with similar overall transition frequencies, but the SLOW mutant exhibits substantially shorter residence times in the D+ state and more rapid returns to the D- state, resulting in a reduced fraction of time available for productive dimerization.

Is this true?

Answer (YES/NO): NO